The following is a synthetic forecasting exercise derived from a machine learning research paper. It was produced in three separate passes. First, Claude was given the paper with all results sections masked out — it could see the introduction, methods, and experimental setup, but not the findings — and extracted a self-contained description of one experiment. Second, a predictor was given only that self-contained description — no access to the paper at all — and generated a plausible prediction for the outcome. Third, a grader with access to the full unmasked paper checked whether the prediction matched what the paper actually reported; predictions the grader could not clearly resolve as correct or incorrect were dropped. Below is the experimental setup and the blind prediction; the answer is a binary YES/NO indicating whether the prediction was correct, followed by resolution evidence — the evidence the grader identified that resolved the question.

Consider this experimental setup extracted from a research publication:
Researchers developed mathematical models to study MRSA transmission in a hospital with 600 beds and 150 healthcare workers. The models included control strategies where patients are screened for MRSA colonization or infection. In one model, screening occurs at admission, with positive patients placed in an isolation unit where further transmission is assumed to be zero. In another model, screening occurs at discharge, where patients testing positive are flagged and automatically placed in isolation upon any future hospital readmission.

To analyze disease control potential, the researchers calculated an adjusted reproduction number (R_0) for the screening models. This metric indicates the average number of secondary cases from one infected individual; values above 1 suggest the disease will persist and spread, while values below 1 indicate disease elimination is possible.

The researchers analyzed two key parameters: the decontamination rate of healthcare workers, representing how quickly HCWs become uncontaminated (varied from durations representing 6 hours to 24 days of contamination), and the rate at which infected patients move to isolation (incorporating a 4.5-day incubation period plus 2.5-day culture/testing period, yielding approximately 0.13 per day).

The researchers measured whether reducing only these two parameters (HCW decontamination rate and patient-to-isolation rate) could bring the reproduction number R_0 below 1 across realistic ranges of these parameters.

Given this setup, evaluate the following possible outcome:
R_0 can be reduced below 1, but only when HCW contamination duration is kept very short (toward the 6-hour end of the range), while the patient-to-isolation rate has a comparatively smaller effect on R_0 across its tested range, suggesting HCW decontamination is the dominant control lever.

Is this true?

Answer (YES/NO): NO